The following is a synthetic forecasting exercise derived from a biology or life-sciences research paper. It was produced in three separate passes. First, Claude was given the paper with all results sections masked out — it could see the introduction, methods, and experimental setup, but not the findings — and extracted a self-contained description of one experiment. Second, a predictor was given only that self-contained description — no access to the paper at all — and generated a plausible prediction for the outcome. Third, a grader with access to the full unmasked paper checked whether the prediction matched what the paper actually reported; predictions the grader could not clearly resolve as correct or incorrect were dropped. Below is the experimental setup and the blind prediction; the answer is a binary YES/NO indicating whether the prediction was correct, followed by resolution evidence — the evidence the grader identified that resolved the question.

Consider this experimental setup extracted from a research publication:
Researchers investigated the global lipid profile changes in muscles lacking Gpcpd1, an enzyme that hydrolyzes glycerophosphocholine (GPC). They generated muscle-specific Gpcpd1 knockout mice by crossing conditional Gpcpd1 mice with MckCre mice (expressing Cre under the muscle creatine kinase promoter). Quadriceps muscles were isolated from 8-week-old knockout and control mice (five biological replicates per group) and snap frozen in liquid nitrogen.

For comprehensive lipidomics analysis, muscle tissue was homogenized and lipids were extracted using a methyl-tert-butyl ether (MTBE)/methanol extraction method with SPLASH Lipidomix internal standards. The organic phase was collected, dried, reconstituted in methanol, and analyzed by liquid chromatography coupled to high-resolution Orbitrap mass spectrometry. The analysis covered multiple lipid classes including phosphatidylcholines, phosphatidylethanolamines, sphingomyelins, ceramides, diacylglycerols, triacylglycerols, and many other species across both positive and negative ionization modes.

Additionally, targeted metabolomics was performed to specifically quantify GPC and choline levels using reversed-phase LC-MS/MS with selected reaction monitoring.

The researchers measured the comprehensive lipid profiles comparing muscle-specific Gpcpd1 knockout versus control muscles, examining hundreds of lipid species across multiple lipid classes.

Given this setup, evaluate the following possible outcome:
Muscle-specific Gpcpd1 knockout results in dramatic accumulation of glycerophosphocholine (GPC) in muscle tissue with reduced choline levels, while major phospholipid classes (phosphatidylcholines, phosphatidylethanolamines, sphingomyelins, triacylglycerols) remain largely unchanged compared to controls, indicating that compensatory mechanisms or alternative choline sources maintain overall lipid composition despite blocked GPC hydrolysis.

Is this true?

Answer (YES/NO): NO